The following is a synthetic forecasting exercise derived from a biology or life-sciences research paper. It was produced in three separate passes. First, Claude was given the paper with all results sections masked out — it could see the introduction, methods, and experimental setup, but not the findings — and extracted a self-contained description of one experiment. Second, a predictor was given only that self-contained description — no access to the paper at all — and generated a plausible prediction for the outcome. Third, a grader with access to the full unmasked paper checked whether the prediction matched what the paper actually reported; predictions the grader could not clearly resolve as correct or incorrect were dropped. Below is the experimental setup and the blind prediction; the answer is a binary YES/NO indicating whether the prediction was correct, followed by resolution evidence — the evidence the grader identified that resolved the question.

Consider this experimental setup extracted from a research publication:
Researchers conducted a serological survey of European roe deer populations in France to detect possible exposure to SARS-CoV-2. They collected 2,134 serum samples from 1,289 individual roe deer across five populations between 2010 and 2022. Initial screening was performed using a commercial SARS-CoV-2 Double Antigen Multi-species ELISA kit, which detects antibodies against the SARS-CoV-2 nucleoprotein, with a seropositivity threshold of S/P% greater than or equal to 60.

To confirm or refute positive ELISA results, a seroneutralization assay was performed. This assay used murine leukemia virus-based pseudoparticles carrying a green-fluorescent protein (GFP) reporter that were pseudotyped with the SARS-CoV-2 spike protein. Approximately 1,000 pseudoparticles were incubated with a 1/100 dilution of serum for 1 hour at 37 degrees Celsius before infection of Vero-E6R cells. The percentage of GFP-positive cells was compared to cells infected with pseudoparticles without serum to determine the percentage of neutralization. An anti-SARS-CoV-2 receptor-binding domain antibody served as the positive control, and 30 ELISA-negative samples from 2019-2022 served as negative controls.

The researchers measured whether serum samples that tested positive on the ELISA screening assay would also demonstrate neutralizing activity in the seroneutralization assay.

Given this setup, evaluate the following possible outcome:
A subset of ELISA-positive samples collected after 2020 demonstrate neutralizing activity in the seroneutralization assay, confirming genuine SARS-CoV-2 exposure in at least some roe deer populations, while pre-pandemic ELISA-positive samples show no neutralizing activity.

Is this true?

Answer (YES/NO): NO